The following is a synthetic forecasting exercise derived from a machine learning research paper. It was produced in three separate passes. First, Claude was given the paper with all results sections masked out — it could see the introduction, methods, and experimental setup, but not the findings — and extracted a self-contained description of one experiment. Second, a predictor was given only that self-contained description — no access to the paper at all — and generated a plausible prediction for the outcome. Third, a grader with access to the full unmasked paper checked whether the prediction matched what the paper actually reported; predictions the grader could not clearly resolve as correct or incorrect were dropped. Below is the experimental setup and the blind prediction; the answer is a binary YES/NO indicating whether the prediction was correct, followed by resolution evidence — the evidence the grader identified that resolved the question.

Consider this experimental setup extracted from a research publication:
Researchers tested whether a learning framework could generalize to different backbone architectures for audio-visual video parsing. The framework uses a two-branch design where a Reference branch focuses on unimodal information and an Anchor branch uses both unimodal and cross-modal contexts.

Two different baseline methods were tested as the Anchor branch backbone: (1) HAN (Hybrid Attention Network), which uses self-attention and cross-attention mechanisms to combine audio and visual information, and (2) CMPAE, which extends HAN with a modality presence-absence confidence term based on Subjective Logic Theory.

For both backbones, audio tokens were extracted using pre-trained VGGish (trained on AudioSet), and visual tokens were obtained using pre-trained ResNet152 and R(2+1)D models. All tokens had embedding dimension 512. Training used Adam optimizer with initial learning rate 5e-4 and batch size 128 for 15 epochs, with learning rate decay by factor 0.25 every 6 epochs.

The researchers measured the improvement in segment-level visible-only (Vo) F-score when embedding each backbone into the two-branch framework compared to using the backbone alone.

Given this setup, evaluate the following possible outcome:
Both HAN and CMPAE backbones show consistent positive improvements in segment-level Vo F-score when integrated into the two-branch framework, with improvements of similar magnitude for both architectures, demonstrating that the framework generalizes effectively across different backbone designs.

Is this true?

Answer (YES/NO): NO